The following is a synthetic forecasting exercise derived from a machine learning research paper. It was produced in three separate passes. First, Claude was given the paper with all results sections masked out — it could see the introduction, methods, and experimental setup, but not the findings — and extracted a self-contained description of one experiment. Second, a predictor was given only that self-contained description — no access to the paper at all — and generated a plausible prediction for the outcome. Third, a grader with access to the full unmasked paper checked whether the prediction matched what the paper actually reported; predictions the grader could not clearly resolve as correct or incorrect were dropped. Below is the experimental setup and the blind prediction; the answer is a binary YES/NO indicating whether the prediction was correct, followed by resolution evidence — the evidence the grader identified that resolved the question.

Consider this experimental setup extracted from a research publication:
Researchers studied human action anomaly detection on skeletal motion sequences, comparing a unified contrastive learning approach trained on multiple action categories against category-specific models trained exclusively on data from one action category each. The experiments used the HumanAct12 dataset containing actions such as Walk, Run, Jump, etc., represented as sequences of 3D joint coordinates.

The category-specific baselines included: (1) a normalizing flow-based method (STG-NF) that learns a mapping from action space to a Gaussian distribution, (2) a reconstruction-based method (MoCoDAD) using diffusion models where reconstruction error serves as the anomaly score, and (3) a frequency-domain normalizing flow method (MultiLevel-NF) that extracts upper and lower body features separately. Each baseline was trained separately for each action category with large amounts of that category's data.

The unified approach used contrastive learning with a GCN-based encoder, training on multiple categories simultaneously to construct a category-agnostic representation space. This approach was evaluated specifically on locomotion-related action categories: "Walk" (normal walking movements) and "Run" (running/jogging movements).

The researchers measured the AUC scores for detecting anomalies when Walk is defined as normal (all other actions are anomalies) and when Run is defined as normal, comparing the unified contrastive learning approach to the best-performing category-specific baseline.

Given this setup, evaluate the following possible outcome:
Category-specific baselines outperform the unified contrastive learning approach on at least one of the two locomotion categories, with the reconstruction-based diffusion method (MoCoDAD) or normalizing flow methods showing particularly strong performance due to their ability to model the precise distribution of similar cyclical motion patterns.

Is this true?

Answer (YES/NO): YES